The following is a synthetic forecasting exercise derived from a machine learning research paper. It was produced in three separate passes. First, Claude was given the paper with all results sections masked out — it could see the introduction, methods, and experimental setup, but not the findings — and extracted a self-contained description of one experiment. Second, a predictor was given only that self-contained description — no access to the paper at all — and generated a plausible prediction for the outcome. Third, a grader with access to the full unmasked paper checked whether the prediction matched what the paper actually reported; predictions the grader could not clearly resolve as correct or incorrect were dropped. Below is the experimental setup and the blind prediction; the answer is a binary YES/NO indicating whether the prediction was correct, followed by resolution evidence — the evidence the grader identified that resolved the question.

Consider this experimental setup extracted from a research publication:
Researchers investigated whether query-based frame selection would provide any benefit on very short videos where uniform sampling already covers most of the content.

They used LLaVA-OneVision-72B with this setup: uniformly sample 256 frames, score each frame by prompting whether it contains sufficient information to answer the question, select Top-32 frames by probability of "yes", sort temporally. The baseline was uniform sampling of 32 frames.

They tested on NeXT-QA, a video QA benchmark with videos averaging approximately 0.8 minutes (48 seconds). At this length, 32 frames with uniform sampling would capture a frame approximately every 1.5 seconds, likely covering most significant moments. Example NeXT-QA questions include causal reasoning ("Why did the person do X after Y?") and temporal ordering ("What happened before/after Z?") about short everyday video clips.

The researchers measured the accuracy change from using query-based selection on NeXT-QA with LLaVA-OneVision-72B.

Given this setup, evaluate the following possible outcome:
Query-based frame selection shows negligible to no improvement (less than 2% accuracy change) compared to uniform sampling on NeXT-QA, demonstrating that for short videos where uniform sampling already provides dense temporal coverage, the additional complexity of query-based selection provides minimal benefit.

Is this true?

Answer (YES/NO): YES